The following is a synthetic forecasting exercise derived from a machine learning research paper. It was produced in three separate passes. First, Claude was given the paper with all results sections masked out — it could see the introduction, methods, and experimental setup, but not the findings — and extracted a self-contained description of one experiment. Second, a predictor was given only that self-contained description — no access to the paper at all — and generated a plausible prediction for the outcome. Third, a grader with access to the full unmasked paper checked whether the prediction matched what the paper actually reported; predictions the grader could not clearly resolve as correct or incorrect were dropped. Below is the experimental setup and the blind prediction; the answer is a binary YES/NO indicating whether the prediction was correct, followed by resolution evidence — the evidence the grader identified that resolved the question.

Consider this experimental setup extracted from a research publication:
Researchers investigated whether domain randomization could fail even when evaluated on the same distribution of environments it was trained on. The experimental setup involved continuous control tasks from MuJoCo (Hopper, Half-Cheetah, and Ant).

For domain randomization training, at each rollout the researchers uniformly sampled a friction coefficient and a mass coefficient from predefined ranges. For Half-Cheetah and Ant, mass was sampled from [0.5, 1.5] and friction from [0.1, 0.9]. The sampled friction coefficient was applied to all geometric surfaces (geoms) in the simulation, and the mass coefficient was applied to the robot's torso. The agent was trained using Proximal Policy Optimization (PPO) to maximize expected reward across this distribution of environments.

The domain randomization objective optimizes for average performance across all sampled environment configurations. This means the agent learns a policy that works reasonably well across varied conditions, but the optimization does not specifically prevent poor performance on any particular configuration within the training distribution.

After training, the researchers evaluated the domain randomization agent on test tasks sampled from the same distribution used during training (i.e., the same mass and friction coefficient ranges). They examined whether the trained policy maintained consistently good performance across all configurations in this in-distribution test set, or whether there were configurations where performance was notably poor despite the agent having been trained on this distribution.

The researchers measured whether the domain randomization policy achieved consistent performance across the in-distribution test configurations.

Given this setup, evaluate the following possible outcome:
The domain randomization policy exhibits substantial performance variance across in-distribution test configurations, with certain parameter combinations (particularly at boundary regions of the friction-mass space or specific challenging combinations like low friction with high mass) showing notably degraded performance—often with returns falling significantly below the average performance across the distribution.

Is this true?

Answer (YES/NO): NO